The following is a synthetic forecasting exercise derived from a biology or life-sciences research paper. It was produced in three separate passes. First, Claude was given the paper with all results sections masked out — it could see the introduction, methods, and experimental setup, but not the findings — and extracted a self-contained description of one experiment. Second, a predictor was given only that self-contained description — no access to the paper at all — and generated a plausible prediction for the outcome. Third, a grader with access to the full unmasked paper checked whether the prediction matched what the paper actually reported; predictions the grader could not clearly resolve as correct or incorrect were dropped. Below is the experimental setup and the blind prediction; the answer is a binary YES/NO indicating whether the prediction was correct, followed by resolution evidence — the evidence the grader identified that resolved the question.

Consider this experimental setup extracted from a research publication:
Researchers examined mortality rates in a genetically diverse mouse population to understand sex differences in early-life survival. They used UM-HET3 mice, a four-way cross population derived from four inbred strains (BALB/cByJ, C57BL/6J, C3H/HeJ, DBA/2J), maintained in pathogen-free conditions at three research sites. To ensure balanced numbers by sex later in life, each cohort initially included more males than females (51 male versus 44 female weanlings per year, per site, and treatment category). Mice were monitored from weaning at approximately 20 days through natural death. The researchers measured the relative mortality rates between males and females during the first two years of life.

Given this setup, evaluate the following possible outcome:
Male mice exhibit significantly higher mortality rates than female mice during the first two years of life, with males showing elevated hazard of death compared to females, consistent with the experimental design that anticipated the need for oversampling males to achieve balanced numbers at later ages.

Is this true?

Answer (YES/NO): YES